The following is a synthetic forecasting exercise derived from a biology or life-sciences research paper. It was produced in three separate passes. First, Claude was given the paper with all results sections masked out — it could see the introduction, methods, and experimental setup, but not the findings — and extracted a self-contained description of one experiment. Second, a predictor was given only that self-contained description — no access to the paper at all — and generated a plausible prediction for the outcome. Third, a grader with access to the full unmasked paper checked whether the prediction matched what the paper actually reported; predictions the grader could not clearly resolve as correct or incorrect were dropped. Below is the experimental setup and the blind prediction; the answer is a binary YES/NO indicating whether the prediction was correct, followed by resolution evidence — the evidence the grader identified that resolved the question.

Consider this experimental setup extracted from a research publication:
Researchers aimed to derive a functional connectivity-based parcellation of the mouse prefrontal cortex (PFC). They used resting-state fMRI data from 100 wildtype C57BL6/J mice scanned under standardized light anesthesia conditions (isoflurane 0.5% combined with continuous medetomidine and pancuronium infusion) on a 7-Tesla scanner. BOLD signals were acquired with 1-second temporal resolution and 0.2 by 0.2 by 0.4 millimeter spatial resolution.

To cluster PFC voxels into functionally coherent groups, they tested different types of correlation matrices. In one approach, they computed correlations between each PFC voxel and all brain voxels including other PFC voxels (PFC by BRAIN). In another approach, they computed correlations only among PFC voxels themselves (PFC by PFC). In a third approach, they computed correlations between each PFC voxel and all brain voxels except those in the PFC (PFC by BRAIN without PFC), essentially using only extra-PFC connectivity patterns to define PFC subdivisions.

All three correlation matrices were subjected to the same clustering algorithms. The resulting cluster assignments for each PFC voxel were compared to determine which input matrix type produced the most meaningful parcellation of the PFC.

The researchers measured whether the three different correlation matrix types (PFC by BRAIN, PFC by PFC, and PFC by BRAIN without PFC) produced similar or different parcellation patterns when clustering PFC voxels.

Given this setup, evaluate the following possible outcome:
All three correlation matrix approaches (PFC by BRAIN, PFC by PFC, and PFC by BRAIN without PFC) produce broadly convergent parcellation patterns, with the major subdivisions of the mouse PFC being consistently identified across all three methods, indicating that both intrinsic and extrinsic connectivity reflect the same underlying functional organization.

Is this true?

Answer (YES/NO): YES